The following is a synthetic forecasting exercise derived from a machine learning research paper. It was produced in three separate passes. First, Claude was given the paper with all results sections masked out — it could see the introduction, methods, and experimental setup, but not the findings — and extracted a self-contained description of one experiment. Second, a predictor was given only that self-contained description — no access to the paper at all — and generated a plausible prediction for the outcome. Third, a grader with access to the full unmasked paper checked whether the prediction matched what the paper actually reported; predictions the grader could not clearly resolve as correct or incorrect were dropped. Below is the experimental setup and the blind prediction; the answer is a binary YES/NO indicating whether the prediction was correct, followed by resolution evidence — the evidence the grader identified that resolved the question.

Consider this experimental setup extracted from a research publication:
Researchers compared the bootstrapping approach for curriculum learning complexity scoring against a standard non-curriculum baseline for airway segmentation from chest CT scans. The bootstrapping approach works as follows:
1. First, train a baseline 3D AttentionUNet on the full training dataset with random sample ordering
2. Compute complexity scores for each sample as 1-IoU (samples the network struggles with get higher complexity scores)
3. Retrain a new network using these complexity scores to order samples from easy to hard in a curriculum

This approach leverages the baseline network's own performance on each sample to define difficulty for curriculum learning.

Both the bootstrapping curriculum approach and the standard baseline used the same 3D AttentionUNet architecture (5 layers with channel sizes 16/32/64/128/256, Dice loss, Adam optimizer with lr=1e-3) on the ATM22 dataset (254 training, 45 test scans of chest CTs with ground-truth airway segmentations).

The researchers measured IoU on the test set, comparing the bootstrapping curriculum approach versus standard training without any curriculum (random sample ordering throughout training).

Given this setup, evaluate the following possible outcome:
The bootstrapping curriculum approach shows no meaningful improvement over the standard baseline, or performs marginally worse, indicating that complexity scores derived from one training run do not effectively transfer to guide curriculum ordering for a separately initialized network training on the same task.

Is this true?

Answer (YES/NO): NO